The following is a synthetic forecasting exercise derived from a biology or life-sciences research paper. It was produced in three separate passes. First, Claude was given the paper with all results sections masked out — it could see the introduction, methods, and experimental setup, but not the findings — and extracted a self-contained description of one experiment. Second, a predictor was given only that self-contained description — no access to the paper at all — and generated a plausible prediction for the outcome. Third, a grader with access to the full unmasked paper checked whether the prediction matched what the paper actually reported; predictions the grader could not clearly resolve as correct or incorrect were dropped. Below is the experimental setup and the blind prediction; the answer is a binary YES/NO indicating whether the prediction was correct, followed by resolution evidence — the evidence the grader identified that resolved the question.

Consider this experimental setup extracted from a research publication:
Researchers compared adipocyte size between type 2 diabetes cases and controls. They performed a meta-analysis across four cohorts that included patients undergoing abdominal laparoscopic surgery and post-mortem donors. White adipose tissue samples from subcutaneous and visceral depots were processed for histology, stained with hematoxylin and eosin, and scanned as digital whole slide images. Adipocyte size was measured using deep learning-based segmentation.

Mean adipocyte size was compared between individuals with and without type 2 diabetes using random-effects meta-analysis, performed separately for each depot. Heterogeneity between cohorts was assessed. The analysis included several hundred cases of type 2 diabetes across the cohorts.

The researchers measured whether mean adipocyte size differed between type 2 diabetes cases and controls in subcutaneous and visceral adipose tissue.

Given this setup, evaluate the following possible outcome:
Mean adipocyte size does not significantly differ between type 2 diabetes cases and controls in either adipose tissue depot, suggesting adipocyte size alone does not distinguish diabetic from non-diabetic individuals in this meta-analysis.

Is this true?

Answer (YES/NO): NO